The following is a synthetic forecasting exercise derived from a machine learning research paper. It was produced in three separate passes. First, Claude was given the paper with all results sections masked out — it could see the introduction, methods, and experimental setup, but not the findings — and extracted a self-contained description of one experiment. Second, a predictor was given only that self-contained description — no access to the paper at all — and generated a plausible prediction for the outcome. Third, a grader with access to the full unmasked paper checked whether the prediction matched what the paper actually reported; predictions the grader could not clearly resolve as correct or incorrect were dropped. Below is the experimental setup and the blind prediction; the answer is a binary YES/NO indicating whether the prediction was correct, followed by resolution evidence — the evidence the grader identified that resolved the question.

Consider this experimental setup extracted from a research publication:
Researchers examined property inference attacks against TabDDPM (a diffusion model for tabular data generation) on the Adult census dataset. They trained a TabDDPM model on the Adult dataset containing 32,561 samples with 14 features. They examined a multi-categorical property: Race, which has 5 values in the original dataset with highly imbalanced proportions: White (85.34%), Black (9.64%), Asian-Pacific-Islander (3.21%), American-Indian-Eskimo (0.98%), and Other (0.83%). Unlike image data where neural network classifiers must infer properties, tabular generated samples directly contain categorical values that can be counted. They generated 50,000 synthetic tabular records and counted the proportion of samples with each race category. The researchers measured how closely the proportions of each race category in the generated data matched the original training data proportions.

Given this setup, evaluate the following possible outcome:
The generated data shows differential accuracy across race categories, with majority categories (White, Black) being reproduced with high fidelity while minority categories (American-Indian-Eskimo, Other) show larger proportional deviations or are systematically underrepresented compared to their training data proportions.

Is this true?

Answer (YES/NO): NO